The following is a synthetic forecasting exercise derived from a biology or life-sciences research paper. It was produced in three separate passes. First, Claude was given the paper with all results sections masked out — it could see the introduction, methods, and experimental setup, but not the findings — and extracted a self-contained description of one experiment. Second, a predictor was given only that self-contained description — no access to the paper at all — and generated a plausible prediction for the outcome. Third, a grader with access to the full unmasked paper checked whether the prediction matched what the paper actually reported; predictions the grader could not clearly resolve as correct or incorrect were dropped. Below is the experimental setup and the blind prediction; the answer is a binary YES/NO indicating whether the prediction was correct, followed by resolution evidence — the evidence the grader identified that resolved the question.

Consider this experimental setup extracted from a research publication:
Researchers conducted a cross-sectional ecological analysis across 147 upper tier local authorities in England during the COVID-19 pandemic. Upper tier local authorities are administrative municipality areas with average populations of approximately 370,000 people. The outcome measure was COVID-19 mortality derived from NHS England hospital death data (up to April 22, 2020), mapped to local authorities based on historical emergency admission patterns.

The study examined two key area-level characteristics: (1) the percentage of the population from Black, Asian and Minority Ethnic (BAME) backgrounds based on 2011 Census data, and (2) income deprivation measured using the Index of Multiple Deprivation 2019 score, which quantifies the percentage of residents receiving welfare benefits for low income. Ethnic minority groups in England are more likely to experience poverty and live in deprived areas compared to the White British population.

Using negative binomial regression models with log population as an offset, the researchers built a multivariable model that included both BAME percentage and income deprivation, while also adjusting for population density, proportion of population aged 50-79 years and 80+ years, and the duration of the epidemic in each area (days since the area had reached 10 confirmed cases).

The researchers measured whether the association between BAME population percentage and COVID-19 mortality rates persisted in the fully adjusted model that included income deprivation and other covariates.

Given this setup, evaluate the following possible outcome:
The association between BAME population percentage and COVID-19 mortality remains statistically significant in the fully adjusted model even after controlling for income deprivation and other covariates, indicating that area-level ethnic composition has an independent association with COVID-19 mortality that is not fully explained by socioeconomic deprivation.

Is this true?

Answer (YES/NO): YES